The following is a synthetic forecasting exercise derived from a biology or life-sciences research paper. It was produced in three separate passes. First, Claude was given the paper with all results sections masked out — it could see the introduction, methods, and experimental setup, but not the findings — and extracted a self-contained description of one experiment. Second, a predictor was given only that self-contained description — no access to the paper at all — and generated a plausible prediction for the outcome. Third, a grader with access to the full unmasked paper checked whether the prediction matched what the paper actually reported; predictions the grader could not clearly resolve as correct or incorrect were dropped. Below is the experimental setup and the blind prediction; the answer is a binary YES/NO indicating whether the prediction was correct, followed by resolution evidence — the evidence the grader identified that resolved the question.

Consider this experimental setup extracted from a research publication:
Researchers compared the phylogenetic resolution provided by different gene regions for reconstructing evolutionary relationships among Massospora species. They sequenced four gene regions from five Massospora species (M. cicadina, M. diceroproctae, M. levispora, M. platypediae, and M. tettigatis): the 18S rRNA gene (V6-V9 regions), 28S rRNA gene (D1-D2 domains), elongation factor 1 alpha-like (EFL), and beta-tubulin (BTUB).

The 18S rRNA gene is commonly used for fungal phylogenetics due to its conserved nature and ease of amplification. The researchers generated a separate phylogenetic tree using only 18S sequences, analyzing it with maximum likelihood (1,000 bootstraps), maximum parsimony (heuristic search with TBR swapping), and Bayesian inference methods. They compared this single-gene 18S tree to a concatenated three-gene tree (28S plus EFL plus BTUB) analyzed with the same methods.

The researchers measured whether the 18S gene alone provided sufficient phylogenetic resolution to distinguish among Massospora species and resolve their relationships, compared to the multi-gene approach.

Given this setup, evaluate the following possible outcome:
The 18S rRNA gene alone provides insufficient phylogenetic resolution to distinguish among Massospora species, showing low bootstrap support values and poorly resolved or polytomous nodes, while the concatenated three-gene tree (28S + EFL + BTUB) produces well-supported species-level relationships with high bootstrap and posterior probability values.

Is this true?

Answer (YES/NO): NO